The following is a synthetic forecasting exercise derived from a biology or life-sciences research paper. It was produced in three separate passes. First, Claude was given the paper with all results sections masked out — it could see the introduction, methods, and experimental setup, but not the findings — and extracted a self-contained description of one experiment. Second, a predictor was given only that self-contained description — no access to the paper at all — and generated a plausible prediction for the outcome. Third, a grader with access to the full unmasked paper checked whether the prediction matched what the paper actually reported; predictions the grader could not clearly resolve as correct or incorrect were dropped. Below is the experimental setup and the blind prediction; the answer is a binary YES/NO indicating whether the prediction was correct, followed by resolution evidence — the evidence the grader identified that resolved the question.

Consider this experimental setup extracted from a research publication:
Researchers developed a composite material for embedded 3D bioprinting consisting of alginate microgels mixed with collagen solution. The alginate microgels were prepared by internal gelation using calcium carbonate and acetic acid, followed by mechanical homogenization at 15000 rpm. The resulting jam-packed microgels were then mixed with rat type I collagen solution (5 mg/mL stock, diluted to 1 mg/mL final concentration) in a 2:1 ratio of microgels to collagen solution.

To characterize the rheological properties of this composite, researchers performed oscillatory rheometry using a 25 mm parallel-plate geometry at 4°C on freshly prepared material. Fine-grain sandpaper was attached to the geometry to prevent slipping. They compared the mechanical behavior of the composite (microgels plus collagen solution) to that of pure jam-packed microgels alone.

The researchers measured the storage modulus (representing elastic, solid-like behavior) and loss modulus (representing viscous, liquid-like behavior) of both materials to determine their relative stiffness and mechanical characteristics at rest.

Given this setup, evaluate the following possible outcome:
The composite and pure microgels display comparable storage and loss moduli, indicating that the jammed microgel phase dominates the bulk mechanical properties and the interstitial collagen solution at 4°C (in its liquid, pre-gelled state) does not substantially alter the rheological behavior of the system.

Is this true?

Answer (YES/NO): NO